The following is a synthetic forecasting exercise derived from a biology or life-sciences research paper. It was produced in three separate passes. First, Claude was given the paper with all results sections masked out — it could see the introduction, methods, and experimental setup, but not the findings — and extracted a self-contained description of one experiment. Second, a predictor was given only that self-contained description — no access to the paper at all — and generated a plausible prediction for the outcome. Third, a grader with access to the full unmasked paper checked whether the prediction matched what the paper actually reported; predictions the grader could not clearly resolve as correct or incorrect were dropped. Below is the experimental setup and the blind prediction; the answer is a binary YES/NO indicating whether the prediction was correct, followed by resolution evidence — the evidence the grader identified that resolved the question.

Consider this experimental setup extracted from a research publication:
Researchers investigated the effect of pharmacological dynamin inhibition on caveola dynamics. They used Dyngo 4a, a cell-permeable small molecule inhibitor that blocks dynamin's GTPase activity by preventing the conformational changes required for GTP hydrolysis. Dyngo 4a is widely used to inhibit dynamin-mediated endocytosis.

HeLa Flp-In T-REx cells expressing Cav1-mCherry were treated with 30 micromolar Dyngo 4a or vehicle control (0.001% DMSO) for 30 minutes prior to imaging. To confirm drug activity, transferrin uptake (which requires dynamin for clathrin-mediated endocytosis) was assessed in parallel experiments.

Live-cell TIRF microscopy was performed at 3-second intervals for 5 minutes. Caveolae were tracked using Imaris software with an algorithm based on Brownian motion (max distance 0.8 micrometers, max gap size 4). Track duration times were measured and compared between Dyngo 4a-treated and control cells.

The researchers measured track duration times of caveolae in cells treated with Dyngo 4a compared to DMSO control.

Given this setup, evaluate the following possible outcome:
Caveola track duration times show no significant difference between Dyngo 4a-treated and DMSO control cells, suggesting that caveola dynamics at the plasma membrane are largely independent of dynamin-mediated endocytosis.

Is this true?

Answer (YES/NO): NO